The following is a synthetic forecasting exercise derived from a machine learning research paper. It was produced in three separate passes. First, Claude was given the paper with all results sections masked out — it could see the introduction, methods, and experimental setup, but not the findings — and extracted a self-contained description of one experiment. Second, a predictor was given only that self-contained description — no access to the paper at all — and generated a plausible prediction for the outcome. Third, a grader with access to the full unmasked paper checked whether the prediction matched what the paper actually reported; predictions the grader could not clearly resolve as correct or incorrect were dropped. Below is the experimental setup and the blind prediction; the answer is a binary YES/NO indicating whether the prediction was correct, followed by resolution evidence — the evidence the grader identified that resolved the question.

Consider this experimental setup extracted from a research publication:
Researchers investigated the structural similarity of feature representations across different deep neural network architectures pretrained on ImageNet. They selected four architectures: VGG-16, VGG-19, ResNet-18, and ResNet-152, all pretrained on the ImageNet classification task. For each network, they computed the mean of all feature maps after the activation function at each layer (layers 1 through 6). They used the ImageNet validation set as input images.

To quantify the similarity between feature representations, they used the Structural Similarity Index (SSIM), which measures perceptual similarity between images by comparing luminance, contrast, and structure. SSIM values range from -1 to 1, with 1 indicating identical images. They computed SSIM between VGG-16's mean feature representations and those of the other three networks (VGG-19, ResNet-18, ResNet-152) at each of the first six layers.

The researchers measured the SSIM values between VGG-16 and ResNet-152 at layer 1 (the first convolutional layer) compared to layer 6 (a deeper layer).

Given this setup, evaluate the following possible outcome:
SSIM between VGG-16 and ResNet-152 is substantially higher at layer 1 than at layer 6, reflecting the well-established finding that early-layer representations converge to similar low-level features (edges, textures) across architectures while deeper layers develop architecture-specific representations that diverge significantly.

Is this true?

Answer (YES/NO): YES